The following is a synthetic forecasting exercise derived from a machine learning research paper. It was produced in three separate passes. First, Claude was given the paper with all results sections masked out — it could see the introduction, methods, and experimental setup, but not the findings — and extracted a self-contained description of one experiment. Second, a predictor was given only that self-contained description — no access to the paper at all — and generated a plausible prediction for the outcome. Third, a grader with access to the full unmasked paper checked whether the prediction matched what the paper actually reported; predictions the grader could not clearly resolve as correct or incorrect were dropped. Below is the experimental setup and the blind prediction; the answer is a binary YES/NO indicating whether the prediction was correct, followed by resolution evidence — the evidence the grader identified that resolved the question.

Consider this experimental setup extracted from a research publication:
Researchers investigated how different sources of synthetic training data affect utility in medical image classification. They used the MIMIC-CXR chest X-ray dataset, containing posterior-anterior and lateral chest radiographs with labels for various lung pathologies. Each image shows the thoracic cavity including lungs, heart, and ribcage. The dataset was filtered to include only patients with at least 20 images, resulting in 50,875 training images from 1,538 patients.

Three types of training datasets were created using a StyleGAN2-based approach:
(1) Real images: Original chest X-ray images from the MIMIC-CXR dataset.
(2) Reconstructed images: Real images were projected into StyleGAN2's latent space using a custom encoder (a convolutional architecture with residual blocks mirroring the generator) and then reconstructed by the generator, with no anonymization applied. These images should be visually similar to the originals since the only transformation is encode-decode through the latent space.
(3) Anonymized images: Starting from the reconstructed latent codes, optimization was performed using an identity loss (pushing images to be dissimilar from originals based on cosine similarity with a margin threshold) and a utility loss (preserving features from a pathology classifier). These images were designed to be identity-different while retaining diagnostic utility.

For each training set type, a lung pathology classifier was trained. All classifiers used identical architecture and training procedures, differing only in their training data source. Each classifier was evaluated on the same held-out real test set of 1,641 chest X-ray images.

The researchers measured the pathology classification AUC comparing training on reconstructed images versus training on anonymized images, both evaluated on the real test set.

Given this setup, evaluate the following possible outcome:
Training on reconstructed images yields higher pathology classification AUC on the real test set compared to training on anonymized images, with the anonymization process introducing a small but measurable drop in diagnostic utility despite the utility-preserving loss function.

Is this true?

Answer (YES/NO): NO